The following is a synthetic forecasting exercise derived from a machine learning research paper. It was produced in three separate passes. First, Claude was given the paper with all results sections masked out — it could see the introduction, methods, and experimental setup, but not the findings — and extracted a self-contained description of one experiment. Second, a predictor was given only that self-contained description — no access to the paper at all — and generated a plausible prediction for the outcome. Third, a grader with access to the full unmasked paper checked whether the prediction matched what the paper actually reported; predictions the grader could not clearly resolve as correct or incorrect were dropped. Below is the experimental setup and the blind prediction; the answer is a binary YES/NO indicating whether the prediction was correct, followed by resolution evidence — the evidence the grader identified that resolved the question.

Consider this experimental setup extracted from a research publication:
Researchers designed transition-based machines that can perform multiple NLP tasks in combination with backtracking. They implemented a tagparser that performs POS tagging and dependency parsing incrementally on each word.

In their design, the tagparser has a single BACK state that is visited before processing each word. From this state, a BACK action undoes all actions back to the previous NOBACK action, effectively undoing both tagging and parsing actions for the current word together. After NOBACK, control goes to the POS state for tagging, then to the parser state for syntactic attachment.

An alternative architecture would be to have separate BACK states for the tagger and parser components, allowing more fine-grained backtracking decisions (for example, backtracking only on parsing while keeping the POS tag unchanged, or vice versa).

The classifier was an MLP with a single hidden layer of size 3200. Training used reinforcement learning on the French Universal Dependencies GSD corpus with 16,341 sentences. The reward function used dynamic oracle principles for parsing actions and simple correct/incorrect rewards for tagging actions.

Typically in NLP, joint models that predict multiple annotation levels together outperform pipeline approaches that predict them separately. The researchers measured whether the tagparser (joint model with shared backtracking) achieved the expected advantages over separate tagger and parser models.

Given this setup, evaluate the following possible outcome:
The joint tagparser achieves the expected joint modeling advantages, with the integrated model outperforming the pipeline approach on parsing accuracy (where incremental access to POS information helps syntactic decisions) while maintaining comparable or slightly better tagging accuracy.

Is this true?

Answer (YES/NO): NO